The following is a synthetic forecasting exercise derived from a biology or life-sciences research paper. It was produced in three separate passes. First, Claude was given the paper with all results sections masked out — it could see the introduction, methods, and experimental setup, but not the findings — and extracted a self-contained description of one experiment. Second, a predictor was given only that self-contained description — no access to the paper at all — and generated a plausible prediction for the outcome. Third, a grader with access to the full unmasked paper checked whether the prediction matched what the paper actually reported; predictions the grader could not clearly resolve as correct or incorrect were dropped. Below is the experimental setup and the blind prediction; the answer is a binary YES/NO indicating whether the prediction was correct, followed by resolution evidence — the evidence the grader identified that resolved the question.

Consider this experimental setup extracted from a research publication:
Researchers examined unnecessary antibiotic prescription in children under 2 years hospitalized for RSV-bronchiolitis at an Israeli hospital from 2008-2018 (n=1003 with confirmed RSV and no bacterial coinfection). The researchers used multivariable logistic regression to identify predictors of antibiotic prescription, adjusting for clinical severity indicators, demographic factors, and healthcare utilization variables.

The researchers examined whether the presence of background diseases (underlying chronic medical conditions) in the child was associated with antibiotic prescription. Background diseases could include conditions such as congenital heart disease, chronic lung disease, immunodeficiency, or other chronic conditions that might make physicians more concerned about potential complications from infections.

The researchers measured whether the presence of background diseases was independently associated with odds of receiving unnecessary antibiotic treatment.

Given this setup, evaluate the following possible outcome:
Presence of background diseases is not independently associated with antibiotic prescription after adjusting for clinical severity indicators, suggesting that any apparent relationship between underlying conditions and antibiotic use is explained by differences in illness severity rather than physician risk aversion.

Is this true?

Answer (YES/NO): YES